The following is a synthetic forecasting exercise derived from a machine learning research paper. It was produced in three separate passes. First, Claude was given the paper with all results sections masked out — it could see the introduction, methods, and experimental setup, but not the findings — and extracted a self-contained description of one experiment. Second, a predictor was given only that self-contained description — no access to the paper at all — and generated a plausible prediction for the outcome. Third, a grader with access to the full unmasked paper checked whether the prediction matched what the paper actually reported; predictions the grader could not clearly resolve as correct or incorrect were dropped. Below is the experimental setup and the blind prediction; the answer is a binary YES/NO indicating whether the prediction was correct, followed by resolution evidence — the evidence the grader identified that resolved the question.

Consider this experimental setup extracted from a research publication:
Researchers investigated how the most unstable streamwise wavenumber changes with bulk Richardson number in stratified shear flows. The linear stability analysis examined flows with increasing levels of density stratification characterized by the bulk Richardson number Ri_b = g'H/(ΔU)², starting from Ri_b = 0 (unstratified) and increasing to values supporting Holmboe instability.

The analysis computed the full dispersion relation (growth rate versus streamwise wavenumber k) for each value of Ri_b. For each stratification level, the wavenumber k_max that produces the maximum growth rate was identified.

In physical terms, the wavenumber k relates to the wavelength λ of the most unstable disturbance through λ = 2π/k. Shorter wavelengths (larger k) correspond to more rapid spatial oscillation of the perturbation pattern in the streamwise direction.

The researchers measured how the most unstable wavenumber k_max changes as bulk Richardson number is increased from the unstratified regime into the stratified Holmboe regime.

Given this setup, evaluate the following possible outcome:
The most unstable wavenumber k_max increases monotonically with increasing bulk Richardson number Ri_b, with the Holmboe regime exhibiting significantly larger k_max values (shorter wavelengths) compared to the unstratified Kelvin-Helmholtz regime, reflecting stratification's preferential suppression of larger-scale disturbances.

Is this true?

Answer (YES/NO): YES